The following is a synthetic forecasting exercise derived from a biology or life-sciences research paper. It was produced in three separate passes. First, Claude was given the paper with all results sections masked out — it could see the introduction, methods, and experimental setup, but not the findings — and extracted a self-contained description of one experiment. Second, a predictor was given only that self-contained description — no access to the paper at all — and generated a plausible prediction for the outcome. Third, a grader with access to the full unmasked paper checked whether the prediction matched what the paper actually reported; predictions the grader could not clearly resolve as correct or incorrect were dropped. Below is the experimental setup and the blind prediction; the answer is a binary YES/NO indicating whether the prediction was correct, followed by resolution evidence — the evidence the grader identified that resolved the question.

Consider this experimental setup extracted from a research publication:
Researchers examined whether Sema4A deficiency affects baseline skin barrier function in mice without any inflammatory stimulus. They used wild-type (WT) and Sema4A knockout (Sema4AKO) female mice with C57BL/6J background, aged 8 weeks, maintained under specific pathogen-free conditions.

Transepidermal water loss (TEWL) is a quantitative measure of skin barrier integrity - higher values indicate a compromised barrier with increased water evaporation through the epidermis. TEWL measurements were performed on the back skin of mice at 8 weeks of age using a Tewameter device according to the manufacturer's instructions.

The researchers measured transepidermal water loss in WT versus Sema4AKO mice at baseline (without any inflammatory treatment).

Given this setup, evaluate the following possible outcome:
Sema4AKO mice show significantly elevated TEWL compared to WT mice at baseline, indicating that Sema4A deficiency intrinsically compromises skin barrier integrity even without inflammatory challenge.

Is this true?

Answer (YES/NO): NO